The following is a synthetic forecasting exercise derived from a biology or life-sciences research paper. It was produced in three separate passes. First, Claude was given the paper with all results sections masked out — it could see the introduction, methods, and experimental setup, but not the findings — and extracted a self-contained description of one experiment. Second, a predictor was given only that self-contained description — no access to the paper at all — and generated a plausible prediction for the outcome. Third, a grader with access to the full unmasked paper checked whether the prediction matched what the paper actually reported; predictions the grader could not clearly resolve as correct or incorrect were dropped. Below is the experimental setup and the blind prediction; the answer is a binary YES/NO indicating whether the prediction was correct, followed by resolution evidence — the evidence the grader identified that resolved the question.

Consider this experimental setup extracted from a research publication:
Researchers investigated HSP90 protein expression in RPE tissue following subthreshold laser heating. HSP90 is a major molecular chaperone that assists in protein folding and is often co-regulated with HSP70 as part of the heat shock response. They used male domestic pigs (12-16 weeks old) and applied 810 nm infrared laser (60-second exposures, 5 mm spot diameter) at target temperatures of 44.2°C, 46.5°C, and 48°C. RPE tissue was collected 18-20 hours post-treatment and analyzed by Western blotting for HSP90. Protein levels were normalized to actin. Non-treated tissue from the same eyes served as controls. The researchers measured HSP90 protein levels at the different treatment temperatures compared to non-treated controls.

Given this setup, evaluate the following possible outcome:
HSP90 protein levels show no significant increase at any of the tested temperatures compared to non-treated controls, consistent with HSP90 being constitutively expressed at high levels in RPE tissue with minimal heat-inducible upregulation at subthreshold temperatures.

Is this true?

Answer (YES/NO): NO